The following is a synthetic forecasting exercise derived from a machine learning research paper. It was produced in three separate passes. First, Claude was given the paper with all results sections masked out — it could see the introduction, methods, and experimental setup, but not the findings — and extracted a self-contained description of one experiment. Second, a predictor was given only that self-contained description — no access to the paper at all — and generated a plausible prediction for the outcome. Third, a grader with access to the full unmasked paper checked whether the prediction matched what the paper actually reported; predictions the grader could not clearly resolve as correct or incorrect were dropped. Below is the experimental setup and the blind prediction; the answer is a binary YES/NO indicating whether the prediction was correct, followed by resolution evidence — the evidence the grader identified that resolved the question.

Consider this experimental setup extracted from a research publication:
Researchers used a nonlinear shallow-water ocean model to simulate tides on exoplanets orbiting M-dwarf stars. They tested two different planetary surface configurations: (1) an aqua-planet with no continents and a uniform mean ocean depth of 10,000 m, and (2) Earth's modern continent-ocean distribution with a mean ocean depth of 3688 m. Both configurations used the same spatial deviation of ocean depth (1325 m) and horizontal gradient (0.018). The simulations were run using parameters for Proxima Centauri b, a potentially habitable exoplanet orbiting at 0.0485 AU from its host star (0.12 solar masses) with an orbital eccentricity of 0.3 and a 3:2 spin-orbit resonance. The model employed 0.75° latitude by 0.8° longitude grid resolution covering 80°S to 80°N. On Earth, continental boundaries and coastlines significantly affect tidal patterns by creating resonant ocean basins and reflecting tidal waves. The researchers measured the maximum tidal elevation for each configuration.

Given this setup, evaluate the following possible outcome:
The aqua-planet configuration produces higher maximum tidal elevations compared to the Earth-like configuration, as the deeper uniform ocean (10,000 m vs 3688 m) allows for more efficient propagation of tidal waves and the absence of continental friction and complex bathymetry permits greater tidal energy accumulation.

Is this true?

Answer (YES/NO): NO